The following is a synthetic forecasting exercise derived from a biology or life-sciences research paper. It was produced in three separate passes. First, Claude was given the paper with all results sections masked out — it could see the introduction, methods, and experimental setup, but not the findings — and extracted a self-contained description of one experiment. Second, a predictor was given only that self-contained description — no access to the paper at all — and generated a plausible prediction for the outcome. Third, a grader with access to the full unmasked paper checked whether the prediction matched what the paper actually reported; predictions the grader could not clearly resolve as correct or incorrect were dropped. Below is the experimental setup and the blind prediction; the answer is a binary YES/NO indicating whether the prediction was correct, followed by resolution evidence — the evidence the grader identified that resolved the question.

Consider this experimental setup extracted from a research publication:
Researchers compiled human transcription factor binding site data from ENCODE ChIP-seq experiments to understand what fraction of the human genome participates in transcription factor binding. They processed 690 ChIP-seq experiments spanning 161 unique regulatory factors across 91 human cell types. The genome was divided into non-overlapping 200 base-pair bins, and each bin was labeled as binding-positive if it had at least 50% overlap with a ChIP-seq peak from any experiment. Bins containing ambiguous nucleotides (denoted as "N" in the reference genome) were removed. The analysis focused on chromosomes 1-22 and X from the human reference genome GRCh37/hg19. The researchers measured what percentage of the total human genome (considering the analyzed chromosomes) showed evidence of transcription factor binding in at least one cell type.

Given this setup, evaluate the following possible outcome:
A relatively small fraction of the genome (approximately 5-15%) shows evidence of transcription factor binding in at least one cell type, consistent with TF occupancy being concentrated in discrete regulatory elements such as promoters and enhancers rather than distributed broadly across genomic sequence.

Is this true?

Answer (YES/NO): YES